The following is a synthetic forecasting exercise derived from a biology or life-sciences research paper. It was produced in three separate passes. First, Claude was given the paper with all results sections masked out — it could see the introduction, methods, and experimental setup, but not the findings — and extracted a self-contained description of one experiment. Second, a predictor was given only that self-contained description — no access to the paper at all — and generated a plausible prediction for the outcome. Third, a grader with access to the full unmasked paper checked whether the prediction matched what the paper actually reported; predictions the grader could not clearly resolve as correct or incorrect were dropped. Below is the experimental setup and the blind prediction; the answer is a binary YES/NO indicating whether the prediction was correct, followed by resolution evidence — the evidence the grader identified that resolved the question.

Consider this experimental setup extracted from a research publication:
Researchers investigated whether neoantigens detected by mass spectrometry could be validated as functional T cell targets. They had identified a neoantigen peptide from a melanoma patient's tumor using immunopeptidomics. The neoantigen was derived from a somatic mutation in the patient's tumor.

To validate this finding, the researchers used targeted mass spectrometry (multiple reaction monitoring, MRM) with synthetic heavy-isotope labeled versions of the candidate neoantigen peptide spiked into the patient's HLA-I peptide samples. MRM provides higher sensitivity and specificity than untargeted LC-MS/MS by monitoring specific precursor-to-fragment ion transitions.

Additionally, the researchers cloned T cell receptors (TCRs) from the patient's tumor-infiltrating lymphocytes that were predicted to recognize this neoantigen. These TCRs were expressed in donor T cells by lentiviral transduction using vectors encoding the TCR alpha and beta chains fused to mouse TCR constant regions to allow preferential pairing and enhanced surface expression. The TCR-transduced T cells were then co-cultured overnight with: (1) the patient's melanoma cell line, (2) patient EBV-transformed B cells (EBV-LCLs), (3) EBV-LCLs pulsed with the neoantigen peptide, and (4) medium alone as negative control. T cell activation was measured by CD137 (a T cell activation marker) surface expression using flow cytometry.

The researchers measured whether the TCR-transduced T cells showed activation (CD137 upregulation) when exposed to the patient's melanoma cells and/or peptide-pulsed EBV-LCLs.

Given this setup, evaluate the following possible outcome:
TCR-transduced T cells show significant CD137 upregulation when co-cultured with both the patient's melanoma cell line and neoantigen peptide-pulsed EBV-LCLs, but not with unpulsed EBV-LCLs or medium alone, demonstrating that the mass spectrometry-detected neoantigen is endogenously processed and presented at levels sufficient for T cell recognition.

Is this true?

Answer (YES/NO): YES